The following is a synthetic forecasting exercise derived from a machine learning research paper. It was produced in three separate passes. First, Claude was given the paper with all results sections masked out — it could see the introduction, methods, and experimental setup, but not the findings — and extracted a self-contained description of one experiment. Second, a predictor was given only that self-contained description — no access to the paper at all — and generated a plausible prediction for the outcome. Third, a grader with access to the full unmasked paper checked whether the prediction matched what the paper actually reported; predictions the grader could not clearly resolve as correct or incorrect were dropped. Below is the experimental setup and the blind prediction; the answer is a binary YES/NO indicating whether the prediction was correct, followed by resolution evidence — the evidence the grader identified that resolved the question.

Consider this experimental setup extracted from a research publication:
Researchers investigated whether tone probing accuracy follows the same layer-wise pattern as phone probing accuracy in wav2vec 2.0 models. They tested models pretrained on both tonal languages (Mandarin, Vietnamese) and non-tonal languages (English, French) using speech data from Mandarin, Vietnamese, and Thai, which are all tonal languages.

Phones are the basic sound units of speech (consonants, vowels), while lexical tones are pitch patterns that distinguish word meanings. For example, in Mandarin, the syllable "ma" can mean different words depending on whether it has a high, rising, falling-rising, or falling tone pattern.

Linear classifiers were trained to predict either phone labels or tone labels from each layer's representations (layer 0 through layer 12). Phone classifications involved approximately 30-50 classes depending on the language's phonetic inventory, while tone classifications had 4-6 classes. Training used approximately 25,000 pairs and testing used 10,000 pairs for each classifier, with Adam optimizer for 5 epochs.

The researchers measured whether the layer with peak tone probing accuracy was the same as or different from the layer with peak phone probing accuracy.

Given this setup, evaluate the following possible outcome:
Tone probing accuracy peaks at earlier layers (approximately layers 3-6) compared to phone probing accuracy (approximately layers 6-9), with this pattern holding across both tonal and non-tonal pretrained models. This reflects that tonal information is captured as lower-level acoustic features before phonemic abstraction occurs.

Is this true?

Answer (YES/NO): NO